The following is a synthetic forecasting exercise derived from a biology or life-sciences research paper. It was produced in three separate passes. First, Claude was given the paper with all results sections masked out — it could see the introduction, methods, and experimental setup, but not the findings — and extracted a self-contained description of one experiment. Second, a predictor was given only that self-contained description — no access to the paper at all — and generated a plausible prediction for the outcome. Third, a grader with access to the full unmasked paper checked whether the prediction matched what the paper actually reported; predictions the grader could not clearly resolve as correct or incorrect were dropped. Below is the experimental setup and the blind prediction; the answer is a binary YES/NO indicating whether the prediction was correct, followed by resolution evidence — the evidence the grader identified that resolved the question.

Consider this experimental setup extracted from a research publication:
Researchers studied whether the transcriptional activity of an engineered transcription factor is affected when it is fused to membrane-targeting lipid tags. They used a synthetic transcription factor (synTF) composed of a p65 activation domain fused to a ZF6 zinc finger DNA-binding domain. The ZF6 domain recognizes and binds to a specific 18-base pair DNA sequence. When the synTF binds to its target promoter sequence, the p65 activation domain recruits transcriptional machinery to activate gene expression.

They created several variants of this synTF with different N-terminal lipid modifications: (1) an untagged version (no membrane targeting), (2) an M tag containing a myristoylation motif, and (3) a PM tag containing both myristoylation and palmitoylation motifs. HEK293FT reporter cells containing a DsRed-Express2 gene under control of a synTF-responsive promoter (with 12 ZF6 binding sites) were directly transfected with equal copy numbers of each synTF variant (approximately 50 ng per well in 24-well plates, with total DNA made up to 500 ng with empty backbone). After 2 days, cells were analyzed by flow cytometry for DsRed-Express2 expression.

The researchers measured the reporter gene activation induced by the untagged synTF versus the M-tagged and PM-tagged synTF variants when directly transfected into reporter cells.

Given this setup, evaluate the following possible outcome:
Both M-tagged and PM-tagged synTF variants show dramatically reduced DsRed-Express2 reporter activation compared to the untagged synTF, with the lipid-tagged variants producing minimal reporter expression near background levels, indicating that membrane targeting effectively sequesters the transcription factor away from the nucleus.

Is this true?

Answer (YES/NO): NO